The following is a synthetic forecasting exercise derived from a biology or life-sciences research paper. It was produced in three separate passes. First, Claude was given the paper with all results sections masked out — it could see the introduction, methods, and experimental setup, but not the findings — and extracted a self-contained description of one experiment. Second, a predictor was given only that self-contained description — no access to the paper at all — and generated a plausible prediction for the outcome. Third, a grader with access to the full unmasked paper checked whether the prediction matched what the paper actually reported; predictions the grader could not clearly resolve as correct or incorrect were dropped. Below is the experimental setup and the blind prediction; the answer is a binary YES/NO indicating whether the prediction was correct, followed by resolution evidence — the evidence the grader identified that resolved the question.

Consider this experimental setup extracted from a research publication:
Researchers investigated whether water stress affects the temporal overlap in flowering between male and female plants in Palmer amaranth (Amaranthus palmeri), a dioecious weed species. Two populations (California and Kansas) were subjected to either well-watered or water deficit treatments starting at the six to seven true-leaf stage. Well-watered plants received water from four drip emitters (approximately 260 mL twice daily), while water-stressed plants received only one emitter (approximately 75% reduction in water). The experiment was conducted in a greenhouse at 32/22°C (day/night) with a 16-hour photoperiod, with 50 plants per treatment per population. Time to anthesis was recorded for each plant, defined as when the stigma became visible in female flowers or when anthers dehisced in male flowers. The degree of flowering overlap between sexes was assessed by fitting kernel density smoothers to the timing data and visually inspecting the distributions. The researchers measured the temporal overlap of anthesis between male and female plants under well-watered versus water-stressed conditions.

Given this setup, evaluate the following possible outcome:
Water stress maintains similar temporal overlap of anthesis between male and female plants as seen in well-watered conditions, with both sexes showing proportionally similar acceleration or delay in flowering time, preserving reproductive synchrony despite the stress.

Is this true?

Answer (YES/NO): NO